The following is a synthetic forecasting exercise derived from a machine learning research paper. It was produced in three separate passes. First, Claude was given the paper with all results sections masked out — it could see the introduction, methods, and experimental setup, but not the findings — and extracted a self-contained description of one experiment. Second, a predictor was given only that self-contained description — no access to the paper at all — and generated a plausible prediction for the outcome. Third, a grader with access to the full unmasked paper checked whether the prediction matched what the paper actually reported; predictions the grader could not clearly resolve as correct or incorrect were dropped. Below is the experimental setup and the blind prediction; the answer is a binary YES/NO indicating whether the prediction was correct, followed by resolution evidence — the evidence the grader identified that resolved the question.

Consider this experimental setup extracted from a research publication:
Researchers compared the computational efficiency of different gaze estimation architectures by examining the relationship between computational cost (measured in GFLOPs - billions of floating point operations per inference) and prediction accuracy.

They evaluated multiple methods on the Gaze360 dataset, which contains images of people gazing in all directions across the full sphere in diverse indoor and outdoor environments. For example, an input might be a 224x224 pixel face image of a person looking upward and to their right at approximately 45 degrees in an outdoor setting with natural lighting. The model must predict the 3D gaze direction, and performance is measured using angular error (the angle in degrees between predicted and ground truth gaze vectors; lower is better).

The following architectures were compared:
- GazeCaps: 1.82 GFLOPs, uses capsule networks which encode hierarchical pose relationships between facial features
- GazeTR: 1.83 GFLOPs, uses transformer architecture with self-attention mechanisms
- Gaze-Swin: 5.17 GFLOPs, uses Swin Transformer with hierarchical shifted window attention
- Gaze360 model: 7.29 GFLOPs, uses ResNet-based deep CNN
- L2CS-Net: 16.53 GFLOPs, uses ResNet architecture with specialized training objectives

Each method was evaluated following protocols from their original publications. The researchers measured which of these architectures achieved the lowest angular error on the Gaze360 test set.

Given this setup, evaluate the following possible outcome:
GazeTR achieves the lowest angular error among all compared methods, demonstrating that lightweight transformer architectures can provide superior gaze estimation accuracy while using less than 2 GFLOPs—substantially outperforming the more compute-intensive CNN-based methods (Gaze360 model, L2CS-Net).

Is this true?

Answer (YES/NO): NO